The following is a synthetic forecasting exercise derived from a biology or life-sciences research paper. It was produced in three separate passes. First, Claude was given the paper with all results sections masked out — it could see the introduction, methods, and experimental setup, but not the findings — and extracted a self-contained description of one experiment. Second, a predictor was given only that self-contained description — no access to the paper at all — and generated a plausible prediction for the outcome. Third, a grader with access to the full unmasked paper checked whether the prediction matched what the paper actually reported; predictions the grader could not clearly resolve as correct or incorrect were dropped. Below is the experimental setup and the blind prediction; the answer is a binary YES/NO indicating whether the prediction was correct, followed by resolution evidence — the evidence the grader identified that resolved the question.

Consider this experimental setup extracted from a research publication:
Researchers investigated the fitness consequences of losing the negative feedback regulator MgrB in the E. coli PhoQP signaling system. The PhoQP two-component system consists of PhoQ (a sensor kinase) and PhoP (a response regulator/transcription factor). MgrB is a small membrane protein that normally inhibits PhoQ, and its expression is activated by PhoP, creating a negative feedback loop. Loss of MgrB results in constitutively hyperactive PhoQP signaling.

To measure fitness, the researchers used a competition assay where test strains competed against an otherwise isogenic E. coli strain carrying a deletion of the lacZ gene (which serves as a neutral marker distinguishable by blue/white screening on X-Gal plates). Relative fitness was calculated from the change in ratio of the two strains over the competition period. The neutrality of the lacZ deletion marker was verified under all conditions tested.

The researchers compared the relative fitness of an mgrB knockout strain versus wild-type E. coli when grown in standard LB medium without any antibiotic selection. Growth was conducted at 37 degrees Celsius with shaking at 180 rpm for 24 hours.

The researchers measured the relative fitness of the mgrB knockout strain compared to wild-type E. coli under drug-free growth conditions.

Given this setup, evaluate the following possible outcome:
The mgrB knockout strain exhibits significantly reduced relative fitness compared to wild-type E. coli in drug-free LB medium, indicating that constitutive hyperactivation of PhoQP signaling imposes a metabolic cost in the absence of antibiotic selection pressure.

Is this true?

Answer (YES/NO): YES